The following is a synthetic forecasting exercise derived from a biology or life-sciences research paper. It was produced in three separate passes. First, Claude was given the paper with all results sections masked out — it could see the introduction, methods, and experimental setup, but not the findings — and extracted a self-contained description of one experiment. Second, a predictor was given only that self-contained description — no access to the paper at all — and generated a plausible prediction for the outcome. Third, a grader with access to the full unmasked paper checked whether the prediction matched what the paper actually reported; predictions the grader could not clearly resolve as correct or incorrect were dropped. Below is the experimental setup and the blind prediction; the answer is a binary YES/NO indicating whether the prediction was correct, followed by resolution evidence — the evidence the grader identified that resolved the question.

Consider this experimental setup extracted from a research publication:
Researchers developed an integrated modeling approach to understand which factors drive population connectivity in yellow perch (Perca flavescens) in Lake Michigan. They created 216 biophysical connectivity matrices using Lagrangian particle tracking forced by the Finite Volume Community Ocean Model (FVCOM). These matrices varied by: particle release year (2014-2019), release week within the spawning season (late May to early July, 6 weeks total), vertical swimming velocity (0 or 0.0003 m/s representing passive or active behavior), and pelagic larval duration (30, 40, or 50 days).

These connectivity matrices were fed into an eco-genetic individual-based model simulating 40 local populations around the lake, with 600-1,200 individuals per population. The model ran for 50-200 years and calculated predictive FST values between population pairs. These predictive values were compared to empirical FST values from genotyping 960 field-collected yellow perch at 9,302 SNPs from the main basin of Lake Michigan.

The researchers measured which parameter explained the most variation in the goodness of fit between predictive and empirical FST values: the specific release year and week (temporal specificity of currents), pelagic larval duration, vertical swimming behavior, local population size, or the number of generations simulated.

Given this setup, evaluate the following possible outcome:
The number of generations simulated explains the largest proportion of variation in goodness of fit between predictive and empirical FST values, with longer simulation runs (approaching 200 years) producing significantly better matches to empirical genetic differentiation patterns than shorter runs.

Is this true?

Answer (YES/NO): NO